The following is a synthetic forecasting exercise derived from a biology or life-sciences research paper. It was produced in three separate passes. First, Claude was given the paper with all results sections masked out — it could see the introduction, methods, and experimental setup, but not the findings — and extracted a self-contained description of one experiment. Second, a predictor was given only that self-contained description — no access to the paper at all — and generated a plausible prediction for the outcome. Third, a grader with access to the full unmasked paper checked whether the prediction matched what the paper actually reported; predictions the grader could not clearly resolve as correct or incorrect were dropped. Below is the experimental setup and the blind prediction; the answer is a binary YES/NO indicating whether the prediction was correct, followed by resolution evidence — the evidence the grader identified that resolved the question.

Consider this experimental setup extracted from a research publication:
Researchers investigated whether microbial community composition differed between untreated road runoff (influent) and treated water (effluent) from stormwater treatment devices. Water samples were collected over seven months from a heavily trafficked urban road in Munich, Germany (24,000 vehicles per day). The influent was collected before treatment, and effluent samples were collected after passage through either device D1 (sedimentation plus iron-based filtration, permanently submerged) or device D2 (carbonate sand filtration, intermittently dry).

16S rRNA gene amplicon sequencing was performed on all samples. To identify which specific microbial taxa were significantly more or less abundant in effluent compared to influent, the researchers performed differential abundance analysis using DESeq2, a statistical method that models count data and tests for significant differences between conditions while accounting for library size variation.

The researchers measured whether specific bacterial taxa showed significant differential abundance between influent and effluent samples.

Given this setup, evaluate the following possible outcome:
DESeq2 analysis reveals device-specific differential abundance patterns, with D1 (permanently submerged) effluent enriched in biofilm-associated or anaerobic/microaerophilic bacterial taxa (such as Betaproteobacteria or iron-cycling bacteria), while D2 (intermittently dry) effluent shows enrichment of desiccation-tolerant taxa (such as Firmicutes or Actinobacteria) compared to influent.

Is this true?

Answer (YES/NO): NO